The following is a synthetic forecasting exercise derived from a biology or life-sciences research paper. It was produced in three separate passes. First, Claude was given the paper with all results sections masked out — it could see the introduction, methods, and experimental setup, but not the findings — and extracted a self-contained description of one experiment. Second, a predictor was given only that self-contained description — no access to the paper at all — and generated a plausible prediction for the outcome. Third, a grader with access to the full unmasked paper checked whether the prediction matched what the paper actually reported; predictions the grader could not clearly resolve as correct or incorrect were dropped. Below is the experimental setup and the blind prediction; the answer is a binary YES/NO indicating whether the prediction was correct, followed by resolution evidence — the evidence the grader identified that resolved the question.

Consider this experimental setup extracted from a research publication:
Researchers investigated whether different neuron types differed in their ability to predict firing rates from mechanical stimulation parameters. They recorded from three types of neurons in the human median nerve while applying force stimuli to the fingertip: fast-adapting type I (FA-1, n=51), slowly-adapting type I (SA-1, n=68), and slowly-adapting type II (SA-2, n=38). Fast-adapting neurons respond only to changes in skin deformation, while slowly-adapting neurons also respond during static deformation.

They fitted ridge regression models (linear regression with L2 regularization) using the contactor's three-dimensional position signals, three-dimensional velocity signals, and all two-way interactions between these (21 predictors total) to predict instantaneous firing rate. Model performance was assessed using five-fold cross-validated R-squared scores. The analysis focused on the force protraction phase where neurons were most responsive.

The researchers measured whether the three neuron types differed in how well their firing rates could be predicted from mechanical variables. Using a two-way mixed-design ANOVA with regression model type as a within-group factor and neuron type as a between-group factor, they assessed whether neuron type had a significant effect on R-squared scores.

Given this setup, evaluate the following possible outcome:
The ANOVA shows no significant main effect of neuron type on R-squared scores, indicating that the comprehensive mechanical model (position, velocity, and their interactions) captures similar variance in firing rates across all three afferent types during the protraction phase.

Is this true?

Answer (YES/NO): NO